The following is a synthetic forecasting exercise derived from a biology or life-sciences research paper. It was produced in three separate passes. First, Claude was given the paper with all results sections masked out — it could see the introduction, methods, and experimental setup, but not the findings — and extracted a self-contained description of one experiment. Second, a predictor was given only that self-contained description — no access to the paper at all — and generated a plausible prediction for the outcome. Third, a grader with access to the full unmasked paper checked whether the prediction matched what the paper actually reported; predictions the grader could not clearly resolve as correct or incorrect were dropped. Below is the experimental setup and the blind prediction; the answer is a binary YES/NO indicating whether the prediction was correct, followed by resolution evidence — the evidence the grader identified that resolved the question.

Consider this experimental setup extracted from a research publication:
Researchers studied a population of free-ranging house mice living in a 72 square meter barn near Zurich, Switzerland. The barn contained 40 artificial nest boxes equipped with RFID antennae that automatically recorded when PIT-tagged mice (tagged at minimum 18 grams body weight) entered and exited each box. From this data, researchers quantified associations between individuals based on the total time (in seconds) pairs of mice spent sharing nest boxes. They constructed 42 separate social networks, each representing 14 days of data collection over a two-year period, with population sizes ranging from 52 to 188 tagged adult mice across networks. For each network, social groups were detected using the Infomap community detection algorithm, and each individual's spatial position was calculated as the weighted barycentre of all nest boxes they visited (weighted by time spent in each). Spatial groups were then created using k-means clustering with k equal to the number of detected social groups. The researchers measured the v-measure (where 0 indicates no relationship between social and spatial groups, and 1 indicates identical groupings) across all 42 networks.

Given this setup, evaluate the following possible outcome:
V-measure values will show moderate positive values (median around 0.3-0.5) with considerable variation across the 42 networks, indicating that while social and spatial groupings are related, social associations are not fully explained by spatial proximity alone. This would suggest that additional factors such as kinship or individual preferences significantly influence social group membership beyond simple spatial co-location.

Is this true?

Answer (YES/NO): NO